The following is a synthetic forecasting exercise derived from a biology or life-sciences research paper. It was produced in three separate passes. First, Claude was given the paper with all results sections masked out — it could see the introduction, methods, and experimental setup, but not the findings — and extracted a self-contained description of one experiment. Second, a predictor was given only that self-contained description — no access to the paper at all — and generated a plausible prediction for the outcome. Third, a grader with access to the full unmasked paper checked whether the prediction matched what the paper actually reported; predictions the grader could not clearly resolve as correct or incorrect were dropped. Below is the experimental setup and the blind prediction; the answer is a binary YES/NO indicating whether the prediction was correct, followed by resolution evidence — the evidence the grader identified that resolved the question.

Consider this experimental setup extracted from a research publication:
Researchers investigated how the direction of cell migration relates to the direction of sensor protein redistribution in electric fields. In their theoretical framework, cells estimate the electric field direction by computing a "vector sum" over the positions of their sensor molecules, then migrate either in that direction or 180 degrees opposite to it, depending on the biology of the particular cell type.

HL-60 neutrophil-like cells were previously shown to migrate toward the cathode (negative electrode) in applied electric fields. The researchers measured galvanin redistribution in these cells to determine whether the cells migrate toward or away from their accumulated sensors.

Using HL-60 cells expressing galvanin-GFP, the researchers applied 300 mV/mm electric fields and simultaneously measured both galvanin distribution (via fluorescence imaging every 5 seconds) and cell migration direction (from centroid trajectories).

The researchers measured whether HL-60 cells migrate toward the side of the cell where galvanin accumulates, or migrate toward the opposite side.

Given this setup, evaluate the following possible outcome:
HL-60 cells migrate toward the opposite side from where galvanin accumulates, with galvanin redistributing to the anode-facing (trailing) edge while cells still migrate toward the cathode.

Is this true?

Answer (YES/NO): YES